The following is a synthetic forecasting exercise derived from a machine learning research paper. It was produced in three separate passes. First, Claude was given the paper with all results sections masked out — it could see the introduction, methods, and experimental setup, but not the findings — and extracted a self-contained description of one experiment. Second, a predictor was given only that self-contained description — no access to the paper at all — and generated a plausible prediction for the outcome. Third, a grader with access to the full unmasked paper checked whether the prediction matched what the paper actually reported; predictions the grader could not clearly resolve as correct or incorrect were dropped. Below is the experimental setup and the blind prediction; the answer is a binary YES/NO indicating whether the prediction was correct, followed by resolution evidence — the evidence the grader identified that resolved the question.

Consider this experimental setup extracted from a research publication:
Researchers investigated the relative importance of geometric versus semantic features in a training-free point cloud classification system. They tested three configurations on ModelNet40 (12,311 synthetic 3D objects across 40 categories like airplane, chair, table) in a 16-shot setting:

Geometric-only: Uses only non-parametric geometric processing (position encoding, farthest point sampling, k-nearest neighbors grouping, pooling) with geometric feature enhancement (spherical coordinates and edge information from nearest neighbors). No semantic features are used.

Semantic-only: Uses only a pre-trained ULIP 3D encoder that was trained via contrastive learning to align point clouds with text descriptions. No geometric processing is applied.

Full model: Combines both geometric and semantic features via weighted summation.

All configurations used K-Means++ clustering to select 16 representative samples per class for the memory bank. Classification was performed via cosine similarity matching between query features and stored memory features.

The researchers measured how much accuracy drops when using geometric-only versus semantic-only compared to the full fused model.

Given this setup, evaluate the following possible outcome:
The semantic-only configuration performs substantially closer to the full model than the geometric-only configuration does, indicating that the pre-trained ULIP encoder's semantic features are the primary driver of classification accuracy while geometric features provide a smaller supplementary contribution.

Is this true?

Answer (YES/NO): YES